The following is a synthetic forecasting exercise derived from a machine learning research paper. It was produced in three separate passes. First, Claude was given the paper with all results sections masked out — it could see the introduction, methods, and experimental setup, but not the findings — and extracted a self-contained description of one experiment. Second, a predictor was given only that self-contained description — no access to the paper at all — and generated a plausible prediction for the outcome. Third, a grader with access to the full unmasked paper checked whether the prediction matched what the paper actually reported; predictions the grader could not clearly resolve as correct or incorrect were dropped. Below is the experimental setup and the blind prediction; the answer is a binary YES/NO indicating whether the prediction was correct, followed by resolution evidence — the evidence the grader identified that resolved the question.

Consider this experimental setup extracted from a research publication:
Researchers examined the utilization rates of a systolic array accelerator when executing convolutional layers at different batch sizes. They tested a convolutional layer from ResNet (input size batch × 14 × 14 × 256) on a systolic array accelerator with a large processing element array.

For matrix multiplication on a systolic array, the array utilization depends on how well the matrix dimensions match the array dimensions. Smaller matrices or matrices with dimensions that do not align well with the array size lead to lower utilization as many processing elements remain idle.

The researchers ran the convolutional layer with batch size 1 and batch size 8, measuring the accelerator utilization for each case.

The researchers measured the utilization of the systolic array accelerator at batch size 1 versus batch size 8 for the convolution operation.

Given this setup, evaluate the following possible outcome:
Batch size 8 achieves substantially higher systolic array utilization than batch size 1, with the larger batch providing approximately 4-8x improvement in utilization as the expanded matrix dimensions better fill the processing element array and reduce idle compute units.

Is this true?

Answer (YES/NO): NO